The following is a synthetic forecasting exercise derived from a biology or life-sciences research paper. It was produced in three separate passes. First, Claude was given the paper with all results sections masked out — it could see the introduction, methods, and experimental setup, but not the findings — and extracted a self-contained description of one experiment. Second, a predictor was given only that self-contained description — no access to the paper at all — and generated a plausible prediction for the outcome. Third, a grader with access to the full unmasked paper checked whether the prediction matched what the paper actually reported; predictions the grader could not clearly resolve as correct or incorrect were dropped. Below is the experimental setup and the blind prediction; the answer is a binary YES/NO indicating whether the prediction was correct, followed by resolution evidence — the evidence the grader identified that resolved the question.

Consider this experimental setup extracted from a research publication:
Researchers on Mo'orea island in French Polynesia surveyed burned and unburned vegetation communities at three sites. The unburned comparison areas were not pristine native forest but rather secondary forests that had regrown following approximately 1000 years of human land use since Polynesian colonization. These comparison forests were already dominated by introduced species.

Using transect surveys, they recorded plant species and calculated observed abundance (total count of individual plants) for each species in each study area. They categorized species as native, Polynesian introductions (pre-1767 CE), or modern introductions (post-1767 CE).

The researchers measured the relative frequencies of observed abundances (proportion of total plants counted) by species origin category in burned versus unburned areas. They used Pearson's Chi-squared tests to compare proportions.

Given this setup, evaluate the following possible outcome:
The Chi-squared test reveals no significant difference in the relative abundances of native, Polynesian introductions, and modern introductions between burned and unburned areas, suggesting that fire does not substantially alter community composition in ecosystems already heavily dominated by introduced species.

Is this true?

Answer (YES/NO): NO